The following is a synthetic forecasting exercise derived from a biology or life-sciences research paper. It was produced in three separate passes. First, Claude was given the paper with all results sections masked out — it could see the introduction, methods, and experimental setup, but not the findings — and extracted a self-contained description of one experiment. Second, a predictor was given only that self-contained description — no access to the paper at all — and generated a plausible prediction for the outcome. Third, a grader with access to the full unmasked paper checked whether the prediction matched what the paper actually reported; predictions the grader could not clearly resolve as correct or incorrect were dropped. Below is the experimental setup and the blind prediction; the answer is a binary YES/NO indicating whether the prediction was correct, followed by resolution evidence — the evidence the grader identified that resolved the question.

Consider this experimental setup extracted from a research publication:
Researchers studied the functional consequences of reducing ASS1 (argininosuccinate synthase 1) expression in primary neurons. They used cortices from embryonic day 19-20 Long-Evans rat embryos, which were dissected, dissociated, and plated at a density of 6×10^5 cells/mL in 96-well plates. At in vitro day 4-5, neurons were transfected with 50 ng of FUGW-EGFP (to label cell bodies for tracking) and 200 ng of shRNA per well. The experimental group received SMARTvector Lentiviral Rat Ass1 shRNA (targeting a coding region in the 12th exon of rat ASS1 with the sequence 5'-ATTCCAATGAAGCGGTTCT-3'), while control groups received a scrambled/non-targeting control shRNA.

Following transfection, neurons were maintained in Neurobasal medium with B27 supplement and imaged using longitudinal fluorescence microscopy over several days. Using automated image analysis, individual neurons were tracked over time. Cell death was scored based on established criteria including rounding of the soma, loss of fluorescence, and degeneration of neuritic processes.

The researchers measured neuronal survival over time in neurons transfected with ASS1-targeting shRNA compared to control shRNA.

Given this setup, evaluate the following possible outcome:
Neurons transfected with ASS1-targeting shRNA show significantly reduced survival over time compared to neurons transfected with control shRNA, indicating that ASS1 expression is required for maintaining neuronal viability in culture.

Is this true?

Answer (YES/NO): YES